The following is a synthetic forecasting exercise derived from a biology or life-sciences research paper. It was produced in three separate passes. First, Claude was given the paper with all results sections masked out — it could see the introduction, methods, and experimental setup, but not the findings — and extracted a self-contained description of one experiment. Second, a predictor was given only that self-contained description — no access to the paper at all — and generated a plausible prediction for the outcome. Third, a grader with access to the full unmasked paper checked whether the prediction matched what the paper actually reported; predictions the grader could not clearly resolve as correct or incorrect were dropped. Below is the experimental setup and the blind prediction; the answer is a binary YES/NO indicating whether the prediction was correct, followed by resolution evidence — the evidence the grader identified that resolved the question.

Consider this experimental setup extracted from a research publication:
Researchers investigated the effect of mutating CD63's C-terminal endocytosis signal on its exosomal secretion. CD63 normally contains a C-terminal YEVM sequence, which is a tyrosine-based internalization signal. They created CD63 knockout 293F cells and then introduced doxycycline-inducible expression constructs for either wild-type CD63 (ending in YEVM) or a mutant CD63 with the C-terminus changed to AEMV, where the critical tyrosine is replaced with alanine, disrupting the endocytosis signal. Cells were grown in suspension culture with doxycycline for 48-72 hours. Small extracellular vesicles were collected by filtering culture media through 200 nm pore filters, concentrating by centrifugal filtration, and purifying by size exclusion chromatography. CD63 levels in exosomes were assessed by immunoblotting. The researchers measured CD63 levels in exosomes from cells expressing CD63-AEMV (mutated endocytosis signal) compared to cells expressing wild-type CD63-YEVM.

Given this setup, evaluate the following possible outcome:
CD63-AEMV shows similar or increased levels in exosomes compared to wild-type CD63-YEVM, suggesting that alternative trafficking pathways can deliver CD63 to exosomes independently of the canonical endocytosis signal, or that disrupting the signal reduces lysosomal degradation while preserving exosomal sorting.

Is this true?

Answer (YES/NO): YES